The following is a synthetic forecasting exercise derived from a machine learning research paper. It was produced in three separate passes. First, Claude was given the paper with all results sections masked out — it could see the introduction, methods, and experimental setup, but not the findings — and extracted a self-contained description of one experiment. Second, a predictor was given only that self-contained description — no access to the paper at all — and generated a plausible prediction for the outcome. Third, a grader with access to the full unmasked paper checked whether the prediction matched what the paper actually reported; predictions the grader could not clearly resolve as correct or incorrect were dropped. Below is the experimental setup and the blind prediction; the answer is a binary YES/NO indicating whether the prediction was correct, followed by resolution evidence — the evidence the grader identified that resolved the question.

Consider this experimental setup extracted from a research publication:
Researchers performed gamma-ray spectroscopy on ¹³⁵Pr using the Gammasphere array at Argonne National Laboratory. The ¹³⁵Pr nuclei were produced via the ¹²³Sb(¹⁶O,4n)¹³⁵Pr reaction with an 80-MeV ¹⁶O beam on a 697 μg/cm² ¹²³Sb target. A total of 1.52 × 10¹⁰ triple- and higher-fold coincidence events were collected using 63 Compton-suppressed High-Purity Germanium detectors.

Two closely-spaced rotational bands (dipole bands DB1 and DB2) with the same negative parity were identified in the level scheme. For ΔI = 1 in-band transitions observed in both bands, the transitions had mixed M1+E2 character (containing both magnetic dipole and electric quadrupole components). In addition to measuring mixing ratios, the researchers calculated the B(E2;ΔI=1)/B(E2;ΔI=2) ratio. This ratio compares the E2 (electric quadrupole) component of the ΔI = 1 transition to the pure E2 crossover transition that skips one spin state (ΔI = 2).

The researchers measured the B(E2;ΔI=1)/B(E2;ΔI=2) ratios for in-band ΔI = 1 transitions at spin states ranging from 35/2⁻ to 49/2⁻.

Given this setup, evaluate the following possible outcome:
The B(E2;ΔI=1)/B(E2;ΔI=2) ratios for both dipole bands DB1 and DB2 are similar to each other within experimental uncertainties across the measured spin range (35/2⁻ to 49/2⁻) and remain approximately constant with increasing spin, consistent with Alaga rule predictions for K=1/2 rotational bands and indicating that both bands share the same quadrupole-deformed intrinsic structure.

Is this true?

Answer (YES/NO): NO